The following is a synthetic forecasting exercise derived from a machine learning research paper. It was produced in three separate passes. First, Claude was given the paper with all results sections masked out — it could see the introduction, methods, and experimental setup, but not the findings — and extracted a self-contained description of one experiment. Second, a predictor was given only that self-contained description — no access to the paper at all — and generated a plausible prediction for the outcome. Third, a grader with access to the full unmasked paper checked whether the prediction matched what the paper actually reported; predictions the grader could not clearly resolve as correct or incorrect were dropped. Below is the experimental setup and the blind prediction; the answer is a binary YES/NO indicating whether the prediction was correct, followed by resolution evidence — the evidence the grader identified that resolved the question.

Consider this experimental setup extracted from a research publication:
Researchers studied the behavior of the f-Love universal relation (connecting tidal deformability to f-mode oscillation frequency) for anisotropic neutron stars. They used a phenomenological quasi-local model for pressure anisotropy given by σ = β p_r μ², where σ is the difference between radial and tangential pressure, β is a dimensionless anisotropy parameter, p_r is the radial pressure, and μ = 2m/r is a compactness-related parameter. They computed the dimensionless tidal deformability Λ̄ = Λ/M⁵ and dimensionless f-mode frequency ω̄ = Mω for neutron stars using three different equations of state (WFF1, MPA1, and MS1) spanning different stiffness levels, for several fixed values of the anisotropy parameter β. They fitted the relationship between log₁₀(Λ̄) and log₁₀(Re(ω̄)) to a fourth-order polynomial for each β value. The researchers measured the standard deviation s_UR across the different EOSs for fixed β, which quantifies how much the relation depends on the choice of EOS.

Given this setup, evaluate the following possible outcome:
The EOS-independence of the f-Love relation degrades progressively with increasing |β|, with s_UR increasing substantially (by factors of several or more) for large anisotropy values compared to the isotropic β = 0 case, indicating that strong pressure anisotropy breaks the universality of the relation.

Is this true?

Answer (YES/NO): NO